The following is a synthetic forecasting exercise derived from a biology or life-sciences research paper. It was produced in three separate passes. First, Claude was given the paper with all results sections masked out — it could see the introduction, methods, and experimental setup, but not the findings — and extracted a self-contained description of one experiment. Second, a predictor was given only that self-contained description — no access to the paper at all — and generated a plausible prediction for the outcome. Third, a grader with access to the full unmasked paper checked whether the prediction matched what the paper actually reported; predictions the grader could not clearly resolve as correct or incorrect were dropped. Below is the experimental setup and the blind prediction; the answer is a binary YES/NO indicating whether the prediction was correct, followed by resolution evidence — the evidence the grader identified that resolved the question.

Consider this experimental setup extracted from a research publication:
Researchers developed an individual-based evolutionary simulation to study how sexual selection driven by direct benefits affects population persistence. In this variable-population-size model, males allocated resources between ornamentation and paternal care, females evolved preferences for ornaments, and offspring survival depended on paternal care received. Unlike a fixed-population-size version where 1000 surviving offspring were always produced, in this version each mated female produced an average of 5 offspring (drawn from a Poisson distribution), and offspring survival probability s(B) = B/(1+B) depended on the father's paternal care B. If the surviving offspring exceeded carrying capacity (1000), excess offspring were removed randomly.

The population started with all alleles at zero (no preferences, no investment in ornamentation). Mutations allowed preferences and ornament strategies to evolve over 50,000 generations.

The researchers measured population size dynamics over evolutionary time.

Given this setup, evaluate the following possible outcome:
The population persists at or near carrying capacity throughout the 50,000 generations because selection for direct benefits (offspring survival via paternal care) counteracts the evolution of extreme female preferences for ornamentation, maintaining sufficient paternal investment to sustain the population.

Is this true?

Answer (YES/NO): NO